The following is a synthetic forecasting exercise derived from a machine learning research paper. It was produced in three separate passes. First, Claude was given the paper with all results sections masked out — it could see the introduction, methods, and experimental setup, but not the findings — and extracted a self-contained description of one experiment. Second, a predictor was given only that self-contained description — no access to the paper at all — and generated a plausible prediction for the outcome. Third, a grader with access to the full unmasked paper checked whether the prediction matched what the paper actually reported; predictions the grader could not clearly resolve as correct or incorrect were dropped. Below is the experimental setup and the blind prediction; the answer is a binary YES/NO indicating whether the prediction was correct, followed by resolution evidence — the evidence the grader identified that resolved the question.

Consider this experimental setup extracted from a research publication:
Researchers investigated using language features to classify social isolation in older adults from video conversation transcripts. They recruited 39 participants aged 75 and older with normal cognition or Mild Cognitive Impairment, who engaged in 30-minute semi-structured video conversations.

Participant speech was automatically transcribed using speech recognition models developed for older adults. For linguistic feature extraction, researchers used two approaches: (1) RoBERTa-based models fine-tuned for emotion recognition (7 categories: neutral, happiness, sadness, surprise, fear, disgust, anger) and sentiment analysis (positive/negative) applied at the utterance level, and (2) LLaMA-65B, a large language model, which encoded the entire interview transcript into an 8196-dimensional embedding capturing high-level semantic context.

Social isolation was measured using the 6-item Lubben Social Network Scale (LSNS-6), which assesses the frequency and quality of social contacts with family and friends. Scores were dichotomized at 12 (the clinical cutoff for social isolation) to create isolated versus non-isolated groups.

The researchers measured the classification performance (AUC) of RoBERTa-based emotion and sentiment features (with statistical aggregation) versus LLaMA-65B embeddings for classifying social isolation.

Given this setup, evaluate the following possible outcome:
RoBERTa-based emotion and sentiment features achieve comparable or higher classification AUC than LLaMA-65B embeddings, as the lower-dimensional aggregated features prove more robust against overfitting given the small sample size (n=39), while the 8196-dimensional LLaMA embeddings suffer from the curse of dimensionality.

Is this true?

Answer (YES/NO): YES